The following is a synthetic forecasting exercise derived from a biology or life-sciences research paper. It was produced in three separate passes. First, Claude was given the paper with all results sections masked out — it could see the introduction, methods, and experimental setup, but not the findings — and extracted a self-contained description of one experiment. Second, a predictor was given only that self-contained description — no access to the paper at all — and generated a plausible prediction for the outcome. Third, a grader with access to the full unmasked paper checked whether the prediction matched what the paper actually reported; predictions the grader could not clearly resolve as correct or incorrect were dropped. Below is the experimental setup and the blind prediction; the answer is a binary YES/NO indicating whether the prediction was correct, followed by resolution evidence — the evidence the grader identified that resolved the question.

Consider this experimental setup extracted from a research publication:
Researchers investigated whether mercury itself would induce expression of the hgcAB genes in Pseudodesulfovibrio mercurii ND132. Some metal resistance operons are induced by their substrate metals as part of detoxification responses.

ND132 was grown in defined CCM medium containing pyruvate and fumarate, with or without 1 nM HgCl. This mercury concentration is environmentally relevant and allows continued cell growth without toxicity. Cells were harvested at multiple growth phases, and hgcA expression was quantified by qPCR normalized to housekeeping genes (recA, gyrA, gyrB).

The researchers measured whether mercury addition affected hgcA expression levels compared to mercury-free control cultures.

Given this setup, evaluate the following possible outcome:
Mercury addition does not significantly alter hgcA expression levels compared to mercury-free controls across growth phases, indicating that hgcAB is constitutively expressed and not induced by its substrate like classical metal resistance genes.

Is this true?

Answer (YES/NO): YES